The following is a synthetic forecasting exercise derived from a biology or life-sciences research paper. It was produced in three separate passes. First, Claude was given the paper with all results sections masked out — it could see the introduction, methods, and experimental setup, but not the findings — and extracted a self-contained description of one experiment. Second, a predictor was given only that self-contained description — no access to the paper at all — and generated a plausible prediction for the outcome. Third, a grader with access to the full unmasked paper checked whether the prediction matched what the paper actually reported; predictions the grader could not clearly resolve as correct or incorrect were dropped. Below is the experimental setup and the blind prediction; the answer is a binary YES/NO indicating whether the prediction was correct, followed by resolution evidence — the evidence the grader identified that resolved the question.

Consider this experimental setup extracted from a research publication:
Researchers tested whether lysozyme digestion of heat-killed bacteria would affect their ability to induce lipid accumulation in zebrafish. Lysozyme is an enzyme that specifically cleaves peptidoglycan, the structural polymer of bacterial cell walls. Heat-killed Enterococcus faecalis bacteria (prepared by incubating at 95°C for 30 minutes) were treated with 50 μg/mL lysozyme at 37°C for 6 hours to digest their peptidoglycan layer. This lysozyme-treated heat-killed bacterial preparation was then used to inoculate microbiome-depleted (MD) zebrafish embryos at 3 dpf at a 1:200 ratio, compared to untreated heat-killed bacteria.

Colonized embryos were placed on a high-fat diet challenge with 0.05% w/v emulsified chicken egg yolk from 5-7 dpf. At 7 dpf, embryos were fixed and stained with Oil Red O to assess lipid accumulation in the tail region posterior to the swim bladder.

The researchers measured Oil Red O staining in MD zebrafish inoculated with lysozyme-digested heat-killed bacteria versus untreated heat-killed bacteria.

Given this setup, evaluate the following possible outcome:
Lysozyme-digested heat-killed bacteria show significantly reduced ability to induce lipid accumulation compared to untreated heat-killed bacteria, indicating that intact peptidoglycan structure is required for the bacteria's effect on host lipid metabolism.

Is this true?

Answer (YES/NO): YES